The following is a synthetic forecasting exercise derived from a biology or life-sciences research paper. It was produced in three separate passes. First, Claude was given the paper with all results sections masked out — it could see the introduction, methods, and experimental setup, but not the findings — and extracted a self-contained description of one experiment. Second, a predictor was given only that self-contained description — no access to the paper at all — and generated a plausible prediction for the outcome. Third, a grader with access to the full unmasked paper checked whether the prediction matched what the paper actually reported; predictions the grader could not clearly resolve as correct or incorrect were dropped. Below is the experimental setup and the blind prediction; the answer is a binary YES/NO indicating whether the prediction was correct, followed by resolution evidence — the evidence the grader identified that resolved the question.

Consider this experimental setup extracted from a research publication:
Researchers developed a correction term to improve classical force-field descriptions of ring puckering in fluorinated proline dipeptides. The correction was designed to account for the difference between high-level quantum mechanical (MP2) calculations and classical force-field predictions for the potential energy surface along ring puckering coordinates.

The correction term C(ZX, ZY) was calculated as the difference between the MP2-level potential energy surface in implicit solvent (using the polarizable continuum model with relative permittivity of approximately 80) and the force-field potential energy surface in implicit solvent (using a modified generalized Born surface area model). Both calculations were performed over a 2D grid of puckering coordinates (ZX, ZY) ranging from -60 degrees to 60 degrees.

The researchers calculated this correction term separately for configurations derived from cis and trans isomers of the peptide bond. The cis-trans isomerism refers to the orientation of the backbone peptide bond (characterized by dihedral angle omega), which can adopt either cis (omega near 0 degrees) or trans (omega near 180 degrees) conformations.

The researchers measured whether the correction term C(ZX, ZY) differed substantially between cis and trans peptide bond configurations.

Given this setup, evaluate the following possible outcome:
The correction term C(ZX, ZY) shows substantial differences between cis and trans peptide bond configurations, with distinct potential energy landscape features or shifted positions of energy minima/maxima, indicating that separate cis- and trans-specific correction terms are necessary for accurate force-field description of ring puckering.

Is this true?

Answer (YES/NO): NO